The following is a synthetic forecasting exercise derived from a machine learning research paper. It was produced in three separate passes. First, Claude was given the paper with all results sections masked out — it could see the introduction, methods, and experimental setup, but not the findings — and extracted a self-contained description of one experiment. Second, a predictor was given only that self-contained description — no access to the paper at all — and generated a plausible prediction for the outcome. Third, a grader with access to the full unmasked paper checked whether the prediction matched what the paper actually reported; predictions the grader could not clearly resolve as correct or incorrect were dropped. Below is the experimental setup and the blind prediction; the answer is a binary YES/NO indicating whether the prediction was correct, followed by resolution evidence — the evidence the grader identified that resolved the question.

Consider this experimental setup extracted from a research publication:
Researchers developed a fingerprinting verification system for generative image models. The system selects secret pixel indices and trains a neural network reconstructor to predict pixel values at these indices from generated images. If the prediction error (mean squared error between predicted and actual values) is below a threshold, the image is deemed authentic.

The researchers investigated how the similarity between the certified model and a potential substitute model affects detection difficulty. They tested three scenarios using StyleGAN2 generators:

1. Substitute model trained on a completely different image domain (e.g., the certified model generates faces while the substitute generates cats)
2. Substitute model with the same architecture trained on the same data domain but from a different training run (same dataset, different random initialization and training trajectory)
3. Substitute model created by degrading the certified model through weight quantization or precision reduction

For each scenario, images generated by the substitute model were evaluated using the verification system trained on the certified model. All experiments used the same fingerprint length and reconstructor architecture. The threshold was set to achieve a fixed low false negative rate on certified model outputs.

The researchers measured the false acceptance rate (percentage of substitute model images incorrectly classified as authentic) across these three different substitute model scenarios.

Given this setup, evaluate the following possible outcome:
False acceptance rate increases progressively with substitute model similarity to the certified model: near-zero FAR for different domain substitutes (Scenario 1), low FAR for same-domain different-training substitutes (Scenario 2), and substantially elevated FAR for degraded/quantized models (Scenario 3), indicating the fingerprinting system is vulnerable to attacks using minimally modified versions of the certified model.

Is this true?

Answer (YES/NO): NO